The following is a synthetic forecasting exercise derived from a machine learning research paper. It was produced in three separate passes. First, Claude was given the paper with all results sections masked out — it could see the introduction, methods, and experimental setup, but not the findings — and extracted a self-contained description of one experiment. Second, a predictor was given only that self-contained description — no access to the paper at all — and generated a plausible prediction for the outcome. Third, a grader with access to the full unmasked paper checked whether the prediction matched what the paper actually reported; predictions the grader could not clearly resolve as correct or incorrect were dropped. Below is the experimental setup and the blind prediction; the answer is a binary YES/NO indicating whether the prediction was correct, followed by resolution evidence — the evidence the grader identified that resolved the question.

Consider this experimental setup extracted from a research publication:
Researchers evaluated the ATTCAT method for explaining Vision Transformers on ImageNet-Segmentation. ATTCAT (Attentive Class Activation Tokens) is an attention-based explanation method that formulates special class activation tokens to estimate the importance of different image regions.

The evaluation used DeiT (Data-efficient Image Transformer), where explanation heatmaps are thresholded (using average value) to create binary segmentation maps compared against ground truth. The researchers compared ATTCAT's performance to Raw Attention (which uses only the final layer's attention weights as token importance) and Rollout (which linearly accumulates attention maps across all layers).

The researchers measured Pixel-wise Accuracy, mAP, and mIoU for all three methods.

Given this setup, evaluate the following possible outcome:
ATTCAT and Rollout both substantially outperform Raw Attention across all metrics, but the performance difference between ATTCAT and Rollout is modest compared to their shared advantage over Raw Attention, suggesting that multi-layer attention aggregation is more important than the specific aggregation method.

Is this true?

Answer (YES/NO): NO